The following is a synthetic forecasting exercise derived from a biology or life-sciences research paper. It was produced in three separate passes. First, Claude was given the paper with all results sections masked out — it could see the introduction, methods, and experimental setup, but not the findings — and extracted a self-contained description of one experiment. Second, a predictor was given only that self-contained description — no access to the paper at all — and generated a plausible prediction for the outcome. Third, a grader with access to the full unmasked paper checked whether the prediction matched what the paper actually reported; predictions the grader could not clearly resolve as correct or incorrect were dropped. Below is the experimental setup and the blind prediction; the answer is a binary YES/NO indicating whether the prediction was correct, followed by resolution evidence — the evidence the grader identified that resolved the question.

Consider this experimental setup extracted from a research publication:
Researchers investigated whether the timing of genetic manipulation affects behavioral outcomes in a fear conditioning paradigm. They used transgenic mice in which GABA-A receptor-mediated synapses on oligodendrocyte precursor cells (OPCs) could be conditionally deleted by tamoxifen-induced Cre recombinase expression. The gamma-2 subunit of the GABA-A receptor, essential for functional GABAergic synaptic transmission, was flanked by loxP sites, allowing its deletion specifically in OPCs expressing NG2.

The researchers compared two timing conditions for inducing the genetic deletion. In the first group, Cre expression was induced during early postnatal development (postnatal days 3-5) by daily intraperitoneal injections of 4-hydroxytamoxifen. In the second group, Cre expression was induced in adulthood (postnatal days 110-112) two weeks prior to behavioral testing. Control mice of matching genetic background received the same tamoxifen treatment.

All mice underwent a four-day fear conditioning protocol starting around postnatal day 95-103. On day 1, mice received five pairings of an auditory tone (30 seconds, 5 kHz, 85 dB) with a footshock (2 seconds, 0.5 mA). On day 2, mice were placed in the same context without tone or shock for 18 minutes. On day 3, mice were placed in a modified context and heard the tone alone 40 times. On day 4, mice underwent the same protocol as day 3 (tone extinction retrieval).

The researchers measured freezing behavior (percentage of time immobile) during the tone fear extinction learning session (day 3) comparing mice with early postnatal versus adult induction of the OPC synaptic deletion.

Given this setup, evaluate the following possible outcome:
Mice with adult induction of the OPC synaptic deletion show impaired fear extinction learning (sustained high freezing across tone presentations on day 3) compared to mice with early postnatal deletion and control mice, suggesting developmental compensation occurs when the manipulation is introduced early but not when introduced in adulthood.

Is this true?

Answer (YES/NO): NO